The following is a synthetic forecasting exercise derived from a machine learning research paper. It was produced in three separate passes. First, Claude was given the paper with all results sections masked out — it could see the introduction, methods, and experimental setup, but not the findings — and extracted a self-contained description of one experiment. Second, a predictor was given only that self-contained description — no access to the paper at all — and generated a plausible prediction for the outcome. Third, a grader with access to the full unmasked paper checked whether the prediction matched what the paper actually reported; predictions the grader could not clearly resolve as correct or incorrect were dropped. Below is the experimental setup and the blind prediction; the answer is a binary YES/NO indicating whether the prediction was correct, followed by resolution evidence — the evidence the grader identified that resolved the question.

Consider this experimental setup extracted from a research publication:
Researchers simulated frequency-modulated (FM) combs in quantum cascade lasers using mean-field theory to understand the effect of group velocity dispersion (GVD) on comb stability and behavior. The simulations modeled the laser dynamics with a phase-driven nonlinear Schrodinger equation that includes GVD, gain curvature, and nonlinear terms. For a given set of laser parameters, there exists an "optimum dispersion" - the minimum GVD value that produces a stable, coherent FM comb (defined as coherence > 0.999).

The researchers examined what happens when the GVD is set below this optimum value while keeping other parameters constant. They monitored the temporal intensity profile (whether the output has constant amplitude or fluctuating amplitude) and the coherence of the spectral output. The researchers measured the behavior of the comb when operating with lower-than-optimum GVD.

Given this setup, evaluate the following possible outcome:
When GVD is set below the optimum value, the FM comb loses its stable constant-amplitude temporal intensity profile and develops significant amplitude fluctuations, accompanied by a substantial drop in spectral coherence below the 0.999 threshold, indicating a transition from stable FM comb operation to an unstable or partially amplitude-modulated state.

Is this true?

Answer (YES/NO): YES